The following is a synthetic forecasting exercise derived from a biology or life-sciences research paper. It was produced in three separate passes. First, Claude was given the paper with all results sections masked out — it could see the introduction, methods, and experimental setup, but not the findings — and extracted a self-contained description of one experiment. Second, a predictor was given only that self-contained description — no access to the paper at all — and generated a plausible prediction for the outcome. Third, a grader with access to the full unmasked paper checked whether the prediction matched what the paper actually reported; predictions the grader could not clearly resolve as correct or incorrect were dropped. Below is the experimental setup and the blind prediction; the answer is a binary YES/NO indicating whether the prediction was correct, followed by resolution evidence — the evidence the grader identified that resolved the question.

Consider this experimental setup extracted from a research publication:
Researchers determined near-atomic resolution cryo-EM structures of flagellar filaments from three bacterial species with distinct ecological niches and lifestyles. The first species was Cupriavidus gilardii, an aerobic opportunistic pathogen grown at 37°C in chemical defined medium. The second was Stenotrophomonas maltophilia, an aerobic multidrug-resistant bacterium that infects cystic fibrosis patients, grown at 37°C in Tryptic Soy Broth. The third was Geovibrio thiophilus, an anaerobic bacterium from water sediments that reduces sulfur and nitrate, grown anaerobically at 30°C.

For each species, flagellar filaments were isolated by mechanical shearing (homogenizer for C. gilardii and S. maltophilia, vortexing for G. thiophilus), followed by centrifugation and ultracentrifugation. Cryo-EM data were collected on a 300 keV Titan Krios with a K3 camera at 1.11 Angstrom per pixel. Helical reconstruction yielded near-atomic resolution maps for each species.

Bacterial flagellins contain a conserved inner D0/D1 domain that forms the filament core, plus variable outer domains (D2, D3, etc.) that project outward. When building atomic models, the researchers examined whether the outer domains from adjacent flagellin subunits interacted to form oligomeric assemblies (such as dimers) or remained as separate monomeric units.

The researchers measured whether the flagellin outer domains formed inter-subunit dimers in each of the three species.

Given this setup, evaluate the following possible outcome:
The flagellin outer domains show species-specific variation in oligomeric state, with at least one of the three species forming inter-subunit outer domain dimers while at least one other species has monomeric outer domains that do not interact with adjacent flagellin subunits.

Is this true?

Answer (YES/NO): YES